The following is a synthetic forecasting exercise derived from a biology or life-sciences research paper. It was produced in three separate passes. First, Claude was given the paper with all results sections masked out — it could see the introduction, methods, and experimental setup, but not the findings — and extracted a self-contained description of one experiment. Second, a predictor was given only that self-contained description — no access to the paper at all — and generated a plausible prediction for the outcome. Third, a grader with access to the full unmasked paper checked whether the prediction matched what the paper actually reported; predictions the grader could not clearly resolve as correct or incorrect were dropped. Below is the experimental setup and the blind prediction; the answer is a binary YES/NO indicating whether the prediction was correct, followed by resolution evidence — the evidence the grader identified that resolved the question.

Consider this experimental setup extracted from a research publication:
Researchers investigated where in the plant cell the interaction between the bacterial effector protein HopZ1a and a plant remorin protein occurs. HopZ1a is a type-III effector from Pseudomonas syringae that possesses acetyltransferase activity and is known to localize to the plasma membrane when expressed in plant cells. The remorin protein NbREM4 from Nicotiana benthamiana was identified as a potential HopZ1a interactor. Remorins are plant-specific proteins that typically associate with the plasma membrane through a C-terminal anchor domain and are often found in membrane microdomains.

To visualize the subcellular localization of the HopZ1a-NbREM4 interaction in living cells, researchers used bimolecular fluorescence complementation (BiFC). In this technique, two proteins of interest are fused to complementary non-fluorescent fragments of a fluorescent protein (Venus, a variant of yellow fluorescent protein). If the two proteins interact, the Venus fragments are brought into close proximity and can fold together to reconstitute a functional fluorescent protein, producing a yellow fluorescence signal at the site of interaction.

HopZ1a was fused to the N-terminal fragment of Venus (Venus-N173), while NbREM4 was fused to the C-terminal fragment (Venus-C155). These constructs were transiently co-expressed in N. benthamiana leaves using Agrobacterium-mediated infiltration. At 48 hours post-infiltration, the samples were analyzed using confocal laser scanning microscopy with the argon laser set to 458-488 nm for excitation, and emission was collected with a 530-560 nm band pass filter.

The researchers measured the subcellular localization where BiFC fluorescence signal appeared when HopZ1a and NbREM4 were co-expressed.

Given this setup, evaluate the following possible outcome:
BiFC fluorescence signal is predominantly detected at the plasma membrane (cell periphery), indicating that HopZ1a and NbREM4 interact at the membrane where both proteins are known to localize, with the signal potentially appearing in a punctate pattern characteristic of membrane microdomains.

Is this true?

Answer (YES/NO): YES